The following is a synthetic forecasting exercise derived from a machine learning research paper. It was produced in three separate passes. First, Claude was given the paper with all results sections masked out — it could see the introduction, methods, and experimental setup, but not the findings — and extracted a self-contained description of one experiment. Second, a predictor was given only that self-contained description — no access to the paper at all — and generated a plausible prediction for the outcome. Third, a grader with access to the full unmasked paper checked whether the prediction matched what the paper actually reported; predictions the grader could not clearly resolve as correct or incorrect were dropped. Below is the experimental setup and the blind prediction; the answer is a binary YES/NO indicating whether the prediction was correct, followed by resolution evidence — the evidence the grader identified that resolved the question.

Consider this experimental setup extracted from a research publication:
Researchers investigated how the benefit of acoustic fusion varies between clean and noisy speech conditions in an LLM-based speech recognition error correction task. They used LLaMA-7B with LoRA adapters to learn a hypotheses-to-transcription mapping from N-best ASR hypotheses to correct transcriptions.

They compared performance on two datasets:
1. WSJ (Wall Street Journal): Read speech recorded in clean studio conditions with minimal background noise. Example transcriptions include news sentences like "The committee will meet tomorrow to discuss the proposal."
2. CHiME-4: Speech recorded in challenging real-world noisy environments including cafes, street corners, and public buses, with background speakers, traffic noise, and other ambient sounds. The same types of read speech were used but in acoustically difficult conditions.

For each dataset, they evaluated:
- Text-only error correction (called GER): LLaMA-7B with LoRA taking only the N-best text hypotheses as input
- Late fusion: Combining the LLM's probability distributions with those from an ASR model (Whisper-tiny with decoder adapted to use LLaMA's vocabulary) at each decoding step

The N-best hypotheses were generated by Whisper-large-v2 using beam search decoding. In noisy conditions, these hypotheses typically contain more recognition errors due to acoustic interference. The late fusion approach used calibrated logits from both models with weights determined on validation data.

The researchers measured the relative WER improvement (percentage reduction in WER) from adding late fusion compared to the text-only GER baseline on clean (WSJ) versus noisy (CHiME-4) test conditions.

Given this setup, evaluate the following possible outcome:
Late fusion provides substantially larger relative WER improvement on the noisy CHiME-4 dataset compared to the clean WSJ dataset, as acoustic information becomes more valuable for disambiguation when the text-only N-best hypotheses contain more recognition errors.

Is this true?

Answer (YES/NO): NO